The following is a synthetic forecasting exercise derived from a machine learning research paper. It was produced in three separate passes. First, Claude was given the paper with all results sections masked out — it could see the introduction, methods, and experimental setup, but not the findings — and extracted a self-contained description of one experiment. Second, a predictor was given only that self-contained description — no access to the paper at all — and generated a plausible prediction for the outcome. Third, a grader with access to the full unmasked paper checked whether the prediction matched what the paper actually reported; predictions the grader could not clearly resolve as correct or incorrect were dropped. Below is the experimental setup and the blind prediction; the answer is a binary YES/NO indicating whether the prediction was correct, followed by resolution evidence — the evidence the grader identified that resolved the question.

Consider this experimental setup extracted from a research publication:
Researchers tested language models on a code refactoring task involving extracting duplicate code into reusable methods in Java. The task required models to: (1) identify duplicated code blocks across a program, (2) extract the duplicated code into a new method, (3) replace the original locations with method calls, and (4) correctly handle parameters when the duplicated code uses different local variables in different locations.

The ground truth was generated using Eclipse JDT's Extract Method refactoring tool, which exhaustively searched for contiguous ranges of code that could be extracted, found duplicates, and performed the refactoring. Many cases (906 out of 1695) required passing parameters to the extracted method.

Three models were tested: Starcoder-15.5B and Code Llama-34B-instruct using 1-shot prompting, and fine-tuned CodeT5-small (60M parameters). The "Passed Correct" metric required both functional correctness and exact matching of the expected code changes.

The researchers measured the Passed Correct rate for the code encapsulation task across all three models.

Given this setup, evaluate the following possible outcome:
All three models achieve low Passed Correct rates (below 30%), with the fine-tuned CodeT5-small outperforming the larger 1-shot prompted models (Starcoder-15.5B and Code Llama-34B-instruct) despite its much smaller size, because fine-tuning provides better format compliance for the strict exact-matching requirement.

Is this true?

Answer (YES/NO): YES